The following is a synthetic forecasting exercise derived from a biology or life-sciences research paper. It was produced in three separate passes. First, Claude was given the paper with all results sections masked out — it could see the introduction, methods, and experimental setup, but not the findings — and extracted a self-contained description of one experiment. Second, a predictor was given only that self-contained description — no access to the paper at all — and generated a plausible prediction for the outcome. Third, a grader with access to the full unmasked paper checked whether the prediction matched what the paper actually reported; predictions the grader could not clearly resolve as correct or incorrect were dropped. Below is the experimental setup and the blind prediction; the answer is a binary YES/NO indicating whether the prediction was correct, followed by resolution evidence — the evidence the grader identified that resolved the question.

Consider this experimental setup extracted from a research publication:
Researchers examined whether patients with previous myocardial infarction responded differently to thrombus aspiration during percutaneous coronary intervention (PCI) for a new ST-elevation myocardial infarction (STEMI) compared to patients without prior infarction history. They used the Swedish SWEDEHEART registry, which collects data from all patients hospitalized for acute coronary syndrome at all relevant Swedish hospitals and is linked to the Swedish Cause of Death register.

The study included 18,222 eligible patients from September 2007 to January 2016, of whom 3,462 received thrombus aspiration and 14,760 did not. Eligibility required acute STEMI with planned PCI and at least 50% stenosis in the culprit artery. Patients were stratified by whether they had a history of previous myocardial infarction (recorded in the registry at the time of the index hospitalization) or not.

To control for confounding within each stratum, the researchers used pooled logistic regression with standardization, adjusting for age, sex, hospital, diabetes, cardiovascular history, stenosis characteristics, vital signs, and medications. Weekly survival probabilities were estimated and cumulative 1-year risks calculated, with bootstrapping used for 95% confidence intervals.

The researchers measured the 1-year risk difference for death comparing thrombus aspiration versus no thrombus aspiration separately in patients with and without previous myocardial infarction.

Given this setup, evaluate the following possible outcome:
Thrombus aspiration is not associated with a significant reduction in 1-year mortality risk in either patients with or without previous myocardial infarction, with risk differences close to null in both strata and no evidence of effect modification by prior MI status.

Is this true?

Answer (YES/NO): YES